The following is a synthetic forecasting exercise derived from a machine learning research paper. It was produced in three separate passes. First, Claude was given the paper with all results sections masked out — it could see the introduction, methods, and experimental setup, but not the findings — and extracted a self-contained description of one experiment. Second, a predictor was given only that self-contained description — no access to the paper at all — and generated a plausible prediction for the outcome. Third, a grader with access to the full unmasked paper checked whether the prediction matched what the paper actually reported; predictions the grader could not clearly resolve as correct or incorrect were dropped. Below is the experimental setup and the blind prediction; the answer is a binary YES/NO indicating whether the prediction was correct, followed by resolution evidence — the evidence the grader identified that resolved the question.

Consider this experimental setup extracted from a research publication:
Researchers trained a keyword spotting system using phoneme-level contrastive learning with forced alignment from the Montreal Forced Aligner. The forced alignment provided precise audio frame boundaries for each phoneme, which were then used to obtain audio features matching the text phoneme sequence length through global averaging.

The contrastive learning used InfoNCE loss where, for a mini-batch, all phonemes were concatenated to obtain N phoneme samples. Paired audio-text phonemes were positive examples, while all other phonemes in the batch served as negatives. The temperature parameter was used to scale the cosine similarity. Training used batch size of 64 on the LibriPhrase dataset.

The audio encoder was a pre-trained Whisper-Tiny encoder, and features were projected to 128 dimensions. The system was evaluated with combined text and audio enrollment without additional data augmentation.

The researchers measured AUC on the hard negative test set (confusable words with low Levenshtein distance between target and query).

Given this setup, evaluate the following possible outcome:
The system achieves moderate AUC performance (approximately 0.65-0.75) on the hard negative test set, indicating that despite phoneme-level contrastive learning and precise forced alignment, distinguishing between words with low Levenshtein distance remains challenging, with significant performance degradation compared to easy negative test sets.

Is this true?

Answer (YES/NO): NO